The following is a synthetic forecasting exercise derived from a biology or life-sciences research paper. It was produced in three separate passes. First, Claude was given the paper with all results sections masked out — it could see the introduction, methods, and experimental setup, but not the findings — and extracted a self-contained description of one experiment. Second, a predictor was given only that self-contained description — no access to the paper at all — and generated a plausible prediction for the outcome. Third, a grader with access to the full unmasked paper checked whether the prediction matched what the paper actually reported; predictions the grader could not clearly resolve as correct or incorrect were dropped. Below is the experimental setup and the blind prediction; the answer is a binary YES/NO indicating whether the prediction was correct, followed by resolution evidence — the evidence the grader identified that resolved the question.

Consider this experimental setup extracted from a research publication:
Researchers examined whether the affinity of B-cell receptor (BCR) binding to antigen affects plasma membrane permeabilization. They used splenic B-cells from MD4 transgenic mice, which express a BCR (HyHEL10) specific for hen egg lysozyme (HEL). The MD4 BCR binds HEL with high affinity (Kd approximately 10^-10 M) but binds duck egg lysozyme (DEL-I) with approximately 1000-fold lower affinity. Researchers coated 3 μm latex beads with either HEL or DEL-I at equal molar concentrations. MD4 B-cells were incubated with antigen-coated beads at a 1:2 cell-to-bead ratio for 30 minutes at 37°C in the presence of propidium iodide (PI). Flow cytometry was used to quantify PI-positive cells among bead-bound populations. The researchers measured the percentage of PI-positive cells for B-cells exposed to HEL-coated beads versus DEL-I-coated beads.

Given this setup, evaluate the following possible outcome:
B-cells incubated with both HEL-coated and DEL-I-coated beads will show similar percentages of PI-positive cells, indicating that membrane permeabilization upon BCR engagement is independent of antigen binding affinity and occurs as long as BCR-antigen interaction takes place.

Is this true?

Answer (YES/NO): NO